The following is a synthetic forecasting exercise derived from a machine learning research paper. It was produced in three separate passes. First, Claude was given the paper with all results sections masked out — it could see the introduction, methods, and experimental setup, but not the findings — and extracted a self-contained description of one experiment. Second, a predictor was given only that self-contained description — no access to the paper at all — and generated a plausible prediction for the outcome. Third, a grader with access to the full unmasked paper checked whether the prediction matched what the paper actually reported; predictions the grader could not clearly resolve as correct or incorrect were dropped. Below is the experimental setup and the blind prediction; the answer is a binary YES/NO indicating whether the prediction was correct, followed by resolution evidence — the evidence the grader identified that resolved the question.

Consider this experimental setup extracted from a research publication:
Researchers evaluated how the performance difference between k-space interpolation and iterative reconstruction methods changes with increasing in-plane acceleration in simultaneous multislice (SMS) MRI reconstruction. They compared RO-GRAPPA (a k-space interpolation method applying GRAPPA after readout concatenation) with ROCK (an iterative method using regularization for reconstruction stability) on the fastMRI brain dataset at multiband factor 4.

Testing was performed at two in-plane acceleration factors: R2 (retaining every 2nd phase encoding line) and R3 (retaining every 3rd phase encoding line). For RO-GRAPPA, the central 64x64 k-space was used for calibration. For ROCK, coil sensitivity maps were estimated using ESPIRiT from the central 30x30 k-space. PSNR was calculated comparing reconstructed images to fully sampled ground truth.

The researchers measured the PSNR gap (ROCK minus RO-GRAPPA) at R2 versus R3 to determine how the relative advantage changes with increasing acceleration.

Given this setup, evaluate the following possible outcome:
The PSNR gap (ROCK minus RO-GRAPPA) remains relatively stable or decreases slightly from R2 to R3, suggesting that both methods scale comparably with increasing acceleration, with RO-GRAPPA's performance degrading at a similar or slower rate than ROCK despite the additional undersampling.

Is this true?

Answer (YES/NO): NO